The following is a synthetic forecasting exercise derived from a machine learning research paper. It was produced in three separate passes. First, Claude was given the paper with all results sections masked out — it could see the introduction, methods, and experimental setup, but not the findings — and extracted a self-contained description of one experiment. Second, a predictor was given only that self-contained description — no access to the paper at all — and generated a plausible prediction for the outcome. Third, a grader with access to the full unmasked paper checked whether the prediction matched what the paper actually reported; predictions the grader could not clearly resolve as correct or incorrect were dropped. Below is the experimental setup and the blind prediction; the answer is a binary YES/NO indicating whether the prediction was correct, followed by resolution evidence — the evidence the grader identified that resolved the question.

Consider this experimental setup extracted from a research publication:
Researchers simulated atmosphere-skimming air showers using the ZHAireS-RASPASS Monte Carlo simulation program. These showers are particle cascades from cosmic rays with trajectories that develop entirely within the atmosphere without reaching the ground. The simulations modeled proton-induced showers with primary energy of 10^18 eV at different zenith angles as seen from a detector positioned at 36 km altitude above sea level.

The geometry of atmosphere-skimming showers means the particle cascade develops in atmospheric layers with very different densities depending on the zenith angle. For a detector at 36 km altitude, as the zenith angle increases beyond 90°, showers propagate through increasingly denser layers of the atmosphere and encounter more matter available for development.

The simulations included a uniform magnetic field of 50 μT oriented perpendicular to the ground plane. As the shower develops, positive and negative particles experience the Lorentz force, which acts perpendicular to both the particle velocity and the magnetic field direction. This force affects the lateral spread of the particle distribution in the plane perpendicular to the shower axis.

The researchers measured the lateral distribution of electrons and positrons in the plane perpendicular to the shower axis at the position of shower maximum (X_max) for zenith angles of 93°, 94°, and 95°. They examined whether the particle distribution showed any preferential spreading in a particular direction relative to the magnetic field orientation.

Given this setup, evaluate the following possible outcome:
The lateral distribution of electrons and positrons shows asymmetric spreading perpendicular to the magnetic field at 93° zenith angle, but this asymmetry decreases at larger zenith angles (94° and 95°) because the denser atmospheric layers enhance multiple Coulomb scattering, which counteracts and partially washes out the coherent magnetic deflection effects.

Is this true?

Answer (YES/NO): NO